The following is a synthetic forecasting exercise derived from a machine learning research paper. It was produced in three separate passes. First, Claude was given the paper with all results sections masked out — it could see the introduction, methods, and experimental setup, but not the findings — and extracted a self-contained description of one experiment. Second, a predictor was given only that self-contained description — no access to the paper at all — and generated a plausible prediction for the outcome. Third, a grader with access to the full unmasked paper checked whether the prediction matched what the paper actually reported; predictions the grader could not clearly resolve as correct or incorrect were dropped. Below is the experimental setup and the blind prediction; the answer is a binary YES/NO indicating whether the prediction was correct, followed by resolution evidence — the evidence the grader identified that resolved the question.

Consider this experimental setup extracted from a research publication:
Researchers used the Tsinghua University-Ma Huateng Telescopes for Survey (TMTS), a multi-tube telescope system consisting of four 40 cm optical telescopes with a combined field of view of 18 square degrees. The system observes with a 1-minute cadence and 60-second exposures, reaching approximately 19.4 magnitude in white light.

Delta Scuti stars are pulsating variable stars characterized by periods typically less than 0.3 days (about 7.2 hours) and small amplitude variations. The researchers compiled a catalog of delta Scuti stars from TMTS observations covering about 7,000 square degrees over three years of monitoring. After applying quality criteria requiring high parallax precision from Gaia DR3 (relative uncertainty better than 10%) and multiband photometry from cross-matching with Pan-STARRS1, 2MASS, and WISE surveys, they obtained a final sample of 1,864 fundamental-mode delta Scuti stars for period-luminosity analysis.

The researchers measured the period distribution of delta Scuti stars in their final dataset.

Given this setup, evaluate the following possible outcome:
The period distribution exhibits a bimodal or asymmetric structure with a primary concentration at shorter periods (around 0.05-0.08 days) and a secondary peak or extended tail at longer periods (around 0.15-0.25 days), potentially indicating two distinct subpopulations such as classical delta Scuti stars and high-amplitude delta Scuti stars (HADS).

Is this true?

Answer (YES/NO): NO